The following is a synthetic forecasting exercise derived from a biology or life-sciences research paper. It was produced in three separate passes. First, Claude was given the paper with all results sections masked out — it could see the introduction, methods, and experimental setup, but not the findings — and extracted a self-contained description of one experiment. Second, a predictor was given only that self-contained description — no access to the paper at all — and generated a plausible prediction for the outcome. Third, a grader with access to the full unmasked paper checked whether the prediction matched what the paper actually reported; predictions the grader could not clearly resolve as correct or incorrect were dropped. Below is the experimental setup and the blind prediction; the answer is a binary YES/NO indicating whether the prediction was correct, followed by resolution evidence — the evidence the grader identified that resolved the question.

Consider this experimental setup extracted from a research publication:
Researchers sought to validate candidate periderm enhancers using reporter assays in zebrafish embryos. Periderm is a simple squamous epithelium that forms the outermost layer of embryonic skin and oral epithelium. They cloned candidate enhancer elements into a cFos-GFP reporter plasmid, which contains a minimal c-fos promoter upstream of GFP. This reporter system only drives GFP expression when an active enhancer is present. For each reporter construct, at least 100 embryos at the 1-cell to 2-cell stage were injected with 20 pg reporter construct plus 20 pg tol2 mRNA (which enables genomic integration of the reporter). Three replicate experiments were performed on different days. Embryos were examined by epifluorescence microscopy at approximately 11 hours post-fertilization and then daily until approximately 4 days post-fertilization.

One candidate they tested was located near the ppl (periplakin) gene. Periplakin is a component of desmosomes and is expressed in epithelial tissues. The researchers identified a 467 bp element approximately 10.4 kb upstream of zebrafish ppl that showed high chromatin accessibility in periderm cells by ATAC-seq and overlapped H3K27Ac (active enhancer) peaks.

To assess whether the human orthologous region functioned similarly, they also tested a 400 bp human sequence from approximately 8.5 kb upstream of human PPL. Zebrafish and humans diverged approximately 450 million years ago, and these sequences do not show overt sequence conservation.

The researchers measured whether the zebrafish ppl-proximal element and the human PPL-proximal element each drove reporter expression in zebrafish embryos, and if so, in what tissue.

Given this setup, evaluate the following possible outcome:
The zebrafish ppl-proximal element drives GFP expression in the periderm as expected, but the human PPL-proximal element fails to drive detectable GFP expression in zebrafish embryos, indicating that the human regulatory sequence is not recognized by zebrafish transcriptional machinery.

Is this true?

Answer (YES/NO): NO